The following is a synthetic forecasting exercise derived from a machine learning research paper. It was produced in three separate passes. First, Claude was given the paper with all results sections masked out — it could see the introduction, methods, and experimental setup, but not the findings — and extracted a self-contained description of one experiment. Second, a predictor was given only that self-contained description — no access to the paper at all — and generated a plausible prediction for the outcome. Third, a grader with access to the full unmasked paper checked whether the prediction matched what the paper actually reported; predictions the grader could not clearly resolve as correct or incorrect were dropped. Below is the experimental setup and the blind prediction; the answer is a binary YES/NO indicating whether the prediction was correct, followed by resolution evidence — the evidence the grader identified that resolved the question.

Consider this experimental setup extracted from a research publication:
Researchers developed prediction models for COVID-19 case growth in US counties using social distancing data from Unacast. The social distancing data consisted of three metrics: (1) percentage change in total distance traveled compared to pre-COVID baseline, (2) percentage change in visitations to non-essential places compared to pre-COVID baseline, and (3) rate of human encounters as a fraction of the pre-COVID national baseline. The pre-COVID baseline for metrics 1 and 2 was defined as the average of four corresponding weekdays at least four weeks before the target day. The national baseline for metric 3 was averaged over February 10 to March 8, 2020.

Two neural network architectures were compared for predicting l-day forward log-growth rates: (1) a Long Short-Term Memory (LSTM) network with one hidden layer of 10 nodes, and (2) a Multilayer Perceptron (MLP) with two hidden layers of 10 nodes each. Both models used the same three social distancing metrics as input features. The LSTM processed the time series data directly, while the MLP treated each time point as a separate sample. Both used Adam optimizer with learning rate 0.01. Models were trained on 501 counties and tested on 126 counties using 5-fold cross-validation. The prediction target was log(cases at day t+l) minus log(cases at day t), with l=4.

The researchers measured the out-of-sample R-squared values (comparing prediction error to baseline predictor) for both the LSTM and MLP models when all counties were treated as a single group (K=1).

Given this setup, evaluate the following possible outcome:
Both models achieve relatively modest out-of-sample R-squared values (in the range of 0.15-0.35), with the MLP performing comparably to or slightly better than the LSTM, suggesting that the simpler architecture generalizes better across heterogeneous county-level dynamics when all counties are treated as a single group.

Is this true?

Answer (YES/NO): NO